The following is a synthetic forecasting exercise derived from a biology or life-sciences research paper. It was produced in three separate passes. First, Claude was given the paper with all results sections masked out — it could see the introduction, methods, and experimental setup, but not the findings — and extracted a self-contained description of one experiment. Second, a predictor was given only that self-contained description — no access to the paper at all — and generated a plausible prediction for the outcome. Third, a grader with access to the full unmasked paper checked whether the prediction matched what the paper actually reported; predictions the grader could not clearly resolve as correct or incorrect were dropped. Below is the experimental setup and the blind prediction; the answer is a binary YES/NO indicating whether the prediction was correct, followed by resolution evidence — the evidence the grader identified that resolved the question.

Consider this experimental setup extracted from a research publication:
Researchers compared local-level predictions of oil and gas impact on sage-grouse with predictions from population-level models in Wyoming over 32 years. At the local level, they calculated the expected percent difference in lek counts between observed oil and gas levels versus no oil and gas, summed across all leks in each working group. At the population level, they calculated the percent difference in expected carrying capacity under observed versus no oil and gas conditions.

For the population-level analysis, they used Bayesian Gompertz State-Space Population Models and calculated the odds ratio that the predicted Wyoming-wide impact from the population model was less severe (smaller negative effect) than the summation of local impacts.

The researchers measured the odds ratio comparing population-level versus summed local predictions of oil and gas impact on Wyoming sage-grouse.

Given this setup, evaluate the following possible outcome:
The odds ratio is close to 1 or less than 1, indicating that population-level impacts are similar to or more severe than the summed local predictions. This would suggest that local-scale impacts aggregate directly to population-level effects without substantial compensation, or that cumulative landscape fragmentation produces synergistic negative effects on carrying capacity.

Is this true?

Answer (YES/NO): NO